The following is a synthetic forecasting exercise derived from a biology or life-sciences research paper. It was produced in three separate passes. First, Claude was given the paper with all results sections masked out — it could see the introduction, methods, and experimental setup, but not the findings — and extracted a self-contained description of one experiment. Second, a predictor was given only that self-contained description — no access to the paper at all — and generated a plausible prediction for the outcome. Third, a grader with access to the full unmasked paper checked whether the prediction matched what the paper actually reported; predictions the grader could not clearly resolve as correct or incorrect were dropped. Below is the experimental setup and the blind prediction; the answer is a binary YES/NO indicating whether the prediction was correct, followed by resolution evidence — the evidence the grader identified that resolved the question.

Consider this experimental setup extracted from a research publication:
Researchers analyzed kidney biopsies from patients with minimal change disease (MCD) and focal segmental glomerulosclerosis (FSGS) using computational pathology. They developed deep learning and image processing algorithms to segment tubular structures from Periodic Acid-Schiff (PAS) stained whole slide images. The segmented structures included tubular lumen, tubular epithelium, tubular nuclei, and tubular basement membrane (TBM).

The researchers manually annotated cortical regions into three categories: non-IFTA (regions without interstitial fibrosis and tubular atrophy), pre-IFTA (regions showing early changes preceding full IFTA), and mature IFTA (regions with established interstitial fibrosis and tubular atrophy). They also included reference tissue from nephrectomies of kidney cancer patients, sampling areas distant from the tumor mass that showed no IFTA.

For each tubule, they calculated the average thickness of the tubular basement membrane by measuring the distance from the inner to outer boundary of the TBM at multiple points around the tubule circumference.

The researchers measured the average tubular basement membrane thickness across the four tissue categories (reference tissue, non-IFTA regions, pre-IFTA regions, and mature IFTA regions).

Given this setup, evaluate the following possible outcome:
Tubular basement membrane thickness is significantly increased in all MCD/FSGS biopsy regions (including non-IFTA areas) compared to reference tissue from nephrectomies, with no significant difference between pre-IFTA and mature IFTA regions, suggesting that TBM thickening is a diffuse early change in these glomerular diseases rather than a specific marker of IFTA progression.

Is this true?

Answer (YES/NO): NO